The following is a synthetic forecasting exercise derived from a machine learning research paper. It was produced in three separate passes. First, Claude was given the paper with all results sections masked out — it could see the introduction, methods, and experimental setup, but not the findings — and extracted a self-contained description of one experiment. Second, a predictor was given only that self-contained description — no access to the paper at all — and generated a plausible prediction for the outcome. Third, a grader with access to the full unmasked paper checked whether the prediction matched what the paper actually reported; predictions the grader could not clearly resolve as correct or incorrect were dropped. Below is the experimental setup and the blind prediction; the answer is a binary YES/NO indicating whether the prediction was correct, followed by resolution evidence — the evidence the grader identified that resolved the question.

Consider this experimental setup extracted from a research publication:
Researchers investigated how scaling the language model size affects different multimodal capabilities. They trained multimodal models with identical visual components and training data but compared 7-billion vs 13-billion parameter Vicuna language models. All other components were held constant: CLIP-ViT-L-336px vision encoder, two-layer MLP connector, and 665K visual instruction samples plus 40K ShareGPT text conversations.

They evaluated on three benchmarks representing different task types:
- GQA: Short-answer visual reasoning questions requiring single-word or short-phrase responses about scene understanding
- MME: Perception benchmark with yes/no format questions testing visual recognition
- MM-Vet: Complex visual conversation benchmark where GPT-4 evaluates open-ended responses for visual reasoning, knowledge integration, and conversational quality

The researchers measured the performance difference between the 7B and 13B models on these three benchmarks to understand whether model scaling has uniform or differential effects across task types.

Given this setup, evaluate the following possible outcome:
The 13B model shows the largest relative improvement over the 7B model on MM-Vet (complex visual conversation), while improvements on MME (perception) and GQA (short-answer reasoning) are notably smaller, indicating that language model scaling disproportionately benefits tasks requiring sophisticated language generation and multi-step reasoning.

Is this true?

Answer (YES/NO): YES